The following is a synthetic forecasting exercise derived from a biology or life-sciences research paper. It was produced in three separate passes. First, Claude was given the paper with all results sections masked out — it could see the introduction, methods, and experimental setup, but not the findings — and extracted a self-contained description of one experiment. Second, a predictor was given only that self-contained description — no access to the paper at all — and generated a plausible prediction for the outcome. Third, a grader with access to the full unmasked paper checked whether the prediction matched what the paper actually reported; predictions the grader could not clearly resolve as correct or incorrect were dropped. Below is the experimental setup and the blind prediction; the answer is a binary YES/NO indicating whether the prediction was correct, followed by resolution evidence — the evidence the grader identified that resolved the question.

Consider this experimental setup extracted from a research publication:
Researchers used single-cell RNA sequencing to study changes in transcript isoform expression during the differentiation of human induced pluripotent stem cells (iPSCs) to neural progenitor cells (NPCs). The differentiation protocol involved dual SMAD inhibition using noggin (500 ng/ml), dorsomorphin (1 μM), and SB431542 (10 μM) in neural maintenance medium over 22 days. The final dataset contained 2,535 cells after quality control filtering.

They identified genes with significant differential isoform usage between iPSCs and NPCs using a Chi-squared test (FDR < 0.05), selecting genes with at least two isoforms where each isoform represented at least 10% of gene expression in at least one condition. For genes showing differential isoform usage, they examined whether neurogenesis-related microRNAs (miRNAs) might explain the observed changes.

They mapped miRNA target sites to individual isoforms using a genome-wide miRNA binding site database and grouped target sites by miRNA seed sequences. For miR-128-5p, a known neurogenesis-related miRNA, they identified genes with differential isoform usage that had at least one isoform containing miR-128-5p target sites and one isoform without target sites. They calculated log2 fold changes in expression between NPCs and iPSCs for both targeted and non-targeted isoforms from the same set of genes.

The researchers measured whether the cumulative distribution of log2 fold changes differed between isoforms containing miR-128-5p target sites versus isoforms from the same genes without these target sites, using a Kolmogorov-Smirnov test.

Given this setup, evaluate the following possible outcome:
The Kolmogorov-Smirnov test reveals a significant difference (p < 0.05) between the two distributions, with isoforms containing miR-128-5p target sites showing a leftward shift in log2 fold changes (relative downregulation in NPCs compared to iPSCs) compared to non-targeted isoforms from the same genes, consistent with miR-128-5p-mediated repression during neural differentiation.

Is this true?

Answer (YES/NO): YES